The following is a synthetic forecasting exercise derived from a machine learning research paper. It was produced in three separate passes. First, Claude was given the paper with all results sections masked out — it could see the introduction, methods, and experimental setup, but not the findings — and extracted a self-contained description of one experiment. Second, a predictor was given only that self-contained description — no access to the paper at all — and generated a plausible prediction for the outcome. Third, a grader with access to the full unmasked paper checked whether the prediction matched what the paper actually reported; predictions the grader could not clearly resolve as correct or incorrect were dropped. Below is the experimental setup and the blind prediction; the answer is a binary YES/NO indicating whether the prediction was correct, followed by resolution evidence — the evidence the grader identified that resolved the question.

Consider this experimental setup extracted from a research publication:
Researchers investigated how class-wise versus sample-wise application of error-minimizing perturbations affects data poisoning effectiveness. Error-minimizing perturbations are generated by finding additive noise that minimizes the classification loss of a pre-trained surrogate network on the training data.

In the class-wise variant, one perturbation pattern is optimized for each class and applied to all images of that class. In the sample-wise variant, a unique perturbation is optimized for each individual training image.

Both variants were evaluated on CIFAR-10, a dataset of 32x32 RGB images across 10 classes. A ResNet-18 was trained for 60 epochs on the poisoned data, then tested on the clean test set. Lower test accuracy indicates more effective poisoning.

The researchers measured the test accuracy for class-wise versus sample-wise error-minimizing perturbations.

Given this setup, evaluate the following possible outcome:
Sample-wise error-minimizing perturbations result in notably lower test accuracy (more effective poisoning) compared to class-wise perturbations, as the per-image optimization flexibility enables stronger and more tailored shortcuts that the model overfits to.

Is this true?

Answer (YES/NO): NO